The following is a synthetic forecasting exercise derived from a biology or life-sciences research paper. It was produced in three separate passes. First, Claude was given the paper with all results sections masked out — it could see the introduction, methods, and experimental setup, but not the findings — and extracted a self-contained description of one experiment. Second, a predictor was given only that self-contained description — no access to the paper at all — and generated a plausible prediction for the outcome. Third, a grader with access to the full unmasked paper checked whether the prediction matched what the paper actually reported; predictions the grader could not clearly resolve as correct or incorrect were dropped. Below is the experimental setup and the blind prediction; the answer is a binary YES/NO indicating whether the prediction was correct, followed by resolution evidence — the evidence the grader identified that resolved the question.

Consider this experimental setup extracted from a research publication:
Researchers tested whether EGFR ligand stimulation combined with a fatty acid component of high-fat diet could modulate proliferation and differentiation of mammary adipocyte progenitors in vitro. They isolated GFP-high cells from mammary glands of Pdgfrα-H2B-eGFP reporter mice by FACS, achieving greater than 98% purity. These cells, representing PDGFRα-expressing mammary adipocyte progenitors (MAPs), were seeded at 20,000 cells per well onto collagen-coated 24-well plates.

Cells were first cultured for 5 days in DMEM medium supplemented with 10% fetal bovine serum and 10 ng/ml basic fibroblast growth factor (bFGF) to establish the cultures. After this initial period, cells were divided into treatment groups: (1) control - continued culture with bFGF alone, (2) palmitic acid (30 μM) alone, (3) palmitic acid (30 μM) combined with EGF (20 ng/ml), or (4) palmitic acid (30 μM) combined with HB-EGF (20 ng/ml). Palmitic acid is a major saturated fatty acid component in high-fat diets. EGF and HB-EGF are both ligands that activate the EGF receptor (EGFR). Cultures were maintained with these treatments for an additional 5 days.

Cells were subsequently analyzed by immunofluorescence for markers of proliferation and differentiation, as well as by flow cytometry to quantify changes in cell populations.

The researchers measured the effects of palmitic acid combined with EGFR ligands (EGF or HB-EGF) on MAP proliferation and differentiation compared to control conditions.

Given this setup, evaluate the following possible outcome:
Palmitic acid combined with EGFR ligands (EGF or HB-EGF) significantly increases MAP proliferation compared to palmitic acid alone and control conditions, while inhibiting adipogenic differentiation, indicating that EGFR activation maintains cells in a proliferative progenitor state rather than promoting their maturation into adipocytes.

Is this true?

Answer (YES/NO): NO